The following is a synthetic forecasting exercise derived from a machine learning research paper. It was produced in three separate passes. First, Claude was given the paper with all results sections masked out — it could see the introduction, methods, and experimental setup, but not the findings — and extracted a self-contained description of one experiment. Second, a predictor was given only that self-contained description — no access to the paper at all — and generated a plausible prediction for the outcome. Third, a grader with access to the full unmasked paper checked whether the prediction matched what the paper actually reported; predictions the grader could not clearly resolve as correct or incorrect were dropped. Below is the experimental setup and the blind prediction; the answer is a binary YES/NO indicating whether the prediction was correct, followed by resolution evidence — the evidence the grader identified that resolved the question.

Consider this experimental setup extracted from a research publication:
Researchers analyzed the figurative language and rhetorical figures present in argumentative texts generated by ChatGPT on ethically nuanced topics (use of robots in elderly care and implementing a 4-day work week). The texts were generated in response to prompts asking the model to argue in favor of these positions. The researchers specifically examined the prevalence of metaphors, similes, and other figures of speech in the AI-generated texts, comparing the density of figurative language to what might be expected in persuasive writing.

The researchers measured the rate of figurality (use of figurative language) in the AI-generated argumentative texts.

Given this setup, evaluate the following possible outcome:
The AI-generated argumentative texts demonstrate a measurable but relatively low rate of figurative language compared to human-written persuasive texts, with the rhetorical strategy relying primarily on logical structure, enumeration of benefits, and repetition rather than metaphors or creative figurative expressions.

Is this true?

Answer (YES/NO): YES